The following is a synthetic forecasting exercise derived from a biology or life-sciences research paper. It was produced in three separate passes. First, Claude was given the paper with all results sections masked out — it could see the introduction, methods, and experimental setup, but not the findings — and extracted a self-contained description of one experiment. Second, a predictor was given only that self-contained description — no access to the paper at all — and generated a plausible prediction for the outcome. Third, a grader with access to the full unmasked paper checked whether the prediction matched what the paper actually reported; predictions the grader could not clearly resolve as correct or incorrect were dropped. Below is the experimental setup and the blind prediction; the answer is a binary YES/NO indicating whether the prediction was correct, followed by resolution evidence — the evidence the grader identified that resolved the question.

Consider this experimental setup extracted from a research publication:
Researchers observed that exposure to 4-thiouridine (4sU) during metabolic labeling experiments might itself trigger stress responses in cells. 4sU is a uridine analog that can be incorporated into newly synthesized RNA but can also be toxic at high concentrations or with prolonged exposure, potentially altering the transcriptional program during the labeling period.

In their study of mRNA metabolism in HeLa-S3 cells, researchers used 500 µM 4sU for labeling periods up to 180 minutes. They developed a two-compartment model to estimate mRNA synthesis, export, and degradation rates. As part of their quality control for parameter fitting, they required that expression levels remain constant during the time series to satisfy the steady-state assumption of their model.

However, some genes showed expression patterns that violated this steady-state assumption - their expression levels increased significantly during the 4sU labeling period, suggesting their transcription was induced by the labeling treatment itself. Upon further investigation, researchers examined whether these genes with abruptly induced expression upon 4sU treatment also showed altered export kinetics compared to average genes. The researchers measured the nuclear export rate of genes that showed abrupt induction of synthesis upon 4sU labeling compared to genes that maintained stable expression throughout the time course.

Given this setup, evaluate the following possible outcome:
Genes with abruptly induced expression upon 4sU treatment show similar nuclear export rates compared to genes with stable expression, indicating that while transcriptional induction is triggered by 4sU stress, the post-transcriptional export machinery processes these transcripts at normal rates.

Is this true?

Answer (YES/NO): NO